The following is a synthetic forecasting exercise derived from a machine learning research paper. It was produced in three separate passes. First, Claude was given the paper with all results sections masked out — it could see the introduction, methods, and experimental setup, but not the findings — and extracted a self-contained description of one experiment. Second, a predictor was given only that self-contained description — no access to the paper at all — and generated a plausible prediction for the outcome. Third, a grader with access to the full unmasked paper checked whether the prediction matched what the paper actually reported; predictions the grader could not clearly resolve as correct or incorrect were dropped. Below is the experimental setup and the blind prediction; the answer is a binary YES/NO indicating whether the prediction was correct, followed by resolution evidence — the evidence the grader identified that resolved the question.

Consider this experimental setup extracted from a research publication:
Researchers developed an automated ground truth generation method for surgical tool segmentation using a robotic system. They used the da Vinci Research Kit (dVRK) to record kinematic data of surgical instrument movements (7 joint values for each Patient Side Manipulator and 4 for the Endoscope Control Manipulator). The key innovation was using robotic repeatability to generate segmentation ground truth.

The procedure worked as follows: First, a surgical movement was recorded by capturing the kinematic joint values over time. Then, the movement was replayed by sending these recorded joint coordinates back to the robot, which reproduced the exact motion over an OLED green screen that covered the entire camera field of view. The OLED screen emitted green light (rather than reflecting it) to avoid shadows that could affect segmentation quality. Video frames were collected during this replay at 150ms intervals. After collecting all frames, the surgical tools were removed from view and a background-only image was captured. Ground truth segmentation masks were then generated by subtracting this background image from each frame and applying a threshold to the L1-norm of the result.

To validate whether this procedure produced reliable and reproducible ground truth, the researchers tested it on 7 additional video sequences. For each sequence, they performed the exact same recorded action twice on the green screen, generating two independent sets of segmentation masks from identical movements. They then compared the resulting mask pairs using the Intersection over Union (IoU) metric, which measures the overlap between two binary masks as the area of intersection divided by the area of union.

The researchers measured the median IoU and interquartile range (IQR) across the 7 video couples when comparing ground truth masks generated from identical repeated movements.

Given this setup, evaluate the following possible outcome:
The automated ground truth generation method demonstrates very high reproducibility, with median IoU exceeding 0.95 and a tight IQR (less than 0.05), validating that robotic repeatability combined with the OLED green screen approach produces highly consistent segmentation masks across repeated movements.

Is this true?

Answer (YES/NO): YES